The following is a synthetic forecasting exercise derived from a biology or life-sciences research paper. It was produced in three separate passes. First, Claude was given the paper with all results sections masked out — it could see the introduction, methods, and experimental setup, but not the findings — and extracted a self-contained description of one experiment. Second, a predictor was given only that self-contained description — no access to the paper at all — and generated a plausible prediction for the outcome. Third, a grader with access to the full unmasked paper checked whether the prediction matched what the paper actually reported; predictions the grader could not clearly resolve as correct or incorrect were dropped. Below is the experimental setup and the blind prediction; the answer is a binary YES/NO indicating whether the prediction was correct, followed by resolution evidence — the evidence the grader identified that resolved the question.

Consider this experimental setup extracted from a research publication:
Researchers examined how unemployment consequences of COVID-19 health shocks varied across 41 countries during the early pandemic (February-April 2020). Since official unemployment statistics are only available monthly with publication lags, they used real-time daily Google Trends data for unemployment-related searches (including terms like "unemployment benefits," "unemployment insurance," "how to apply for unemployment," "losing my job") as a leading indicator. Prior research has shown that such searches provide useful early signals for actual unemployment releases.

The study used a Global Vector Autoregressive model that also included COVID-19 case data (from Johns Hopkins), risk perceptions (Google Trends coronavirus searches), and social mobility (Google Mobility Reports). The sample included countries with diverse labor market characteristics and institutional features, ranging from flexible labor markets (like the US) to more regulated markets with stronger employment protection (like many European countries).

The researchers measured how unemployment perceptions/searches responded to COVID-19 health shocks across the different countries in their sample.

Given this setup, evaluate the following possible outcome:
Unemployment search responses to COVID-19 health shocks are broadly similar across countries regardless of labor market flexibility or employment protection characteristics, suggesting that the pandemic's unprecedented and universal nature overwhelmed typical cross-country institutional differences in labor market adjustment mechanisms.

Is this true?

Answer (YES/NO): NO